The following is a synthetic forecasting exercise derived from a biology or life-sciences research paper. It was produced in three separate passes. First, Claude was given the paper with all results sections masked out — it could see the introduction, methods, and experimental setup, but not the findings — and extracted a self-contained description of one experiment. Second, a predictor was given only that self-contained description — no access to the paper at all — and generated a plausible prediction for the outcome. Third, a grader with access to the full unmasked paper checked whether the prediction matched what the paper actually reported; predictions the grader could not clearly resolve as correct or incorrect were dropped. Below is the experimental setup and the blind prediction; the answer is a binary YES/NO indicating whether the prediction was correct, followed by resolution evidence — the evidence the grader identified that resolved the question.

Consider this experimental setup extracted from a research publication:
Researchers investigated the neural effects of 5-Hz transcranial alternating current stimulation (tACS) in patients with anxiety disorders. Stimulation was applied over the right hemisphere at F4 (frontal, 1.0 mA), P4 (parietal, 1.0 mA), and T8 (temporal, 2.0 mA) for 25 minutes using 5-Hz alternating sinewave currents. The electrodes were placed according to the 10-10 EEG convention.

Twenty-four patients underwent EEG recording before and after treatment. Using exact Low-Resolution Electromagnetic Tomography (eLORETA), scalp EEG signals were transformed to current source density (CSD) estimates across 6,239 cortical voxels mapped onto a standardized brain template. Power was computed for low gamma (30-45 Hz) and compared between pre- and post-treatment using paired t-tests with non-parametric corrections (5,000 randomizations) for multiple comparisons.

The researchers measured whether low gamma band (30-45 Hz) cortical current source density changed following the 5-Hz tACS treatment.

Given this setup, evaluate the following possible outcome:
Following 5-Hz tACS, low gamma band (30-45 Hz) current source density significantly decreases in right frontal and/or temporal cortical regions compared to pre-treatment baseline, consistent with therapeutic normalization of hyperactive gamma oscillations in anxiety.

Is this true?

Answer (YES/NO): NO